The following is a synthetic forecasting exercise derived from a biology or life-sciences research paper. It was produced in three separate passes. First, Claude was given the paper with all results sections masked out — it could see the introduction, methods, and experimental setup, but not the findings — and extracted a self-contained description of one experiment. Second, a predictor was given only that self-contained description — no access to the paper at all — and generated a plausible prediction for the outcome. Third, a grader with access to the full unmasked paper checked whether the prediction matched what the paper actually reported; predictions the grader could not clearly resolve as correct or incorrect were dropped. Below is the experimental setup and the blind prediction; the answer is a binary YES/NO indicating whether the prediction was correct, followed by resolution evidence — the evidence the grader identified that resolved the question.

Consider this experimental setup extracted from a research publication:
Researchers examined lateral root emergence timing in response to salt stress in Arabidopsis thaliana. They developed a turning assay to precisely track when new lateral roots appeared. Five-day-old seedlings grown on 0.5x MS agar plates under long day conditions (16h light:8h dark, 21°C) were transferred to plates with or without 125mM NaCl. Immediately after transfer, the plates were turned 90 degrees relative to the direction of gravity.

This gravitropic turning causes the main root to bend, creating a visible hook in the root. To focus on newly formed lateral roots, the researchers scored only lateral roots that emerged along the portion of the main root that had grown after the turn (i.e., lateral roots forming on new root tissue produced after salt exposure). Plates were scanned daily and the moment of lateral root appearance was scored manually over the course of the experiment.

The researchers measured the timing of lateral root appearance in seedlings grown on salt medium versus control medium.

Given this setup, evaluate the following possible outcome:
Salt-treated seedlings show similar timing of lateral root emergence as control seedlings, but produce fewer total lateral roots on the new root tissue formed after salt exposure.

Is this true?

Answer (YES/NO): NO